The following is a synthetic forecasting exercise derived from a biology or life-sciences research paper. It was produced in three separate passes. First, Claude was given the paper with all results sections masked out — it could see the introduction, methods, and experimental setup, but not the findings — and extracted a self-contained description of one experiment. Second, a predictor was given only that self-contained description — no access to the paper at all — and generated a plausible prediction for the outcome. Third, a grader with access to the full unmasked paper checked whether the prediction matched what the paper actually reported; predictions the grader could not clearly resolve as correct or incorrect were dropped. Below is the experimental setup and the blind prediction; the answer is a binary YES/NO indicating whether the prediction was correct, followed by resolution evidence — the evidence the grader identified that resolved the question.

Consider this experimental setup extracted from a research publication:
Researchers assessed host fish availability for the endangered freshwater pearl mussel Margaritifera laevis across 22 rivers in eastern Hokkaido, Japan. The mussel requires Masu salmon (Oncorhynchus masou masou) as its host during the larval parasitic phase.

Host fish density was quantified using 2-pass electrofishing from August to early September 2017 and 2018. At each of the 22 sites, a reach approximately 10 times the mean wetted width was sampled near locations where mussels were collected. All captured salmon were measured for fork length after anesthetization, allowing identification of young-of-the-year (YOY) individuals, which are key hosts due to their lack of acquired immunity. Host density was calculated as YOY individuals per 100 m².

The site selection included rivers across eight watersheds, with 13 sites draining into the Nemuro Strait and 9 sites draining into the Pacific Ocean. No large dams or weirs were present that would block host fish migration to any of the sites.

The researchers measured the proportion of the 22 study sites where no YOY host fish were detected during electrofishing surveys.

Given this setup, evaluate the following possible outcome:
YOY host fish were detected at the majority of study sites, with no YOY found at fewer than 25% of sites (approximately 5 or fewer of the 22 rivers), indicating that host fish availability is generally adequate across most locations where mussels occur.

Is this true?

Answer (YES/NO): NO